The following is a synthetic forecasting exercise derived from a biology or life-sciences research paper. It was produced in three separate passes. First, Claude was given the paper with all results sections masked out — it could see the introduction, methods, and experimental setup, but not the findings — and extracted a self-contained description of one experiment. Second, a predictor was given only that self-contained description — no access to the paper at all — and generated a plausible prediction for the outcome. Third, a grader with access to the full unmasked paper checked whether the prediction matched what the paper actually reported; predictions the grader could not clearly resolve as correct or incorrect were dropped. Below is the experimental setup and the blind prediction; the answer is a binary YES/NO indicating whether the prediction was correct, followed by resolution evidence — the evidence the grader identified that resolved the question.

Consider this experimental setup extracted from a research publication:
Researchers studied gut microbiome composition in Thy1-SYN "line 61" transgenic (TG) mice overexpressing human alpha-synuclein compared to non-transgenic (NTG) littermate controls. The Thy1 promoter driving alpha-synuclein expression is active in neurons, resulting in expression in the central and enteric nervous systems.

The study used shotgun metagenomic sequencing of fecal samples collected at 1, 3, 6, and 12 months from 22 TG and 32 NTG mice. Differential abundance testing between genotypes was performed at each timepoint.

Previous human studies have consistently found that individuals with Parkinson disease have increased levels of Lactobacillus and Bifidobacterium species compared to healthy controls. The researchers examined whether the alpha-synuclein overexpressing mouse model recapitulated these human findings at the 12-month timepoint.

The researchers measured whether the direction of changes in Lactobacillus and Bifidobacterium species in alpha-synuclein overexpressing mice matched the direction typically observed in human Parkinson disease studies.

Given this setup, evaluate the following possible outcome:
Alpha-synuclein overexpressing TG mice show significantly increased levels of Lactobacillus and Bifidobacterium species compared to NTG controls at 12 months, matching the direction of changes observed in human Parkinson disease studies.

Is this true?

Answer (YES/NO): NO